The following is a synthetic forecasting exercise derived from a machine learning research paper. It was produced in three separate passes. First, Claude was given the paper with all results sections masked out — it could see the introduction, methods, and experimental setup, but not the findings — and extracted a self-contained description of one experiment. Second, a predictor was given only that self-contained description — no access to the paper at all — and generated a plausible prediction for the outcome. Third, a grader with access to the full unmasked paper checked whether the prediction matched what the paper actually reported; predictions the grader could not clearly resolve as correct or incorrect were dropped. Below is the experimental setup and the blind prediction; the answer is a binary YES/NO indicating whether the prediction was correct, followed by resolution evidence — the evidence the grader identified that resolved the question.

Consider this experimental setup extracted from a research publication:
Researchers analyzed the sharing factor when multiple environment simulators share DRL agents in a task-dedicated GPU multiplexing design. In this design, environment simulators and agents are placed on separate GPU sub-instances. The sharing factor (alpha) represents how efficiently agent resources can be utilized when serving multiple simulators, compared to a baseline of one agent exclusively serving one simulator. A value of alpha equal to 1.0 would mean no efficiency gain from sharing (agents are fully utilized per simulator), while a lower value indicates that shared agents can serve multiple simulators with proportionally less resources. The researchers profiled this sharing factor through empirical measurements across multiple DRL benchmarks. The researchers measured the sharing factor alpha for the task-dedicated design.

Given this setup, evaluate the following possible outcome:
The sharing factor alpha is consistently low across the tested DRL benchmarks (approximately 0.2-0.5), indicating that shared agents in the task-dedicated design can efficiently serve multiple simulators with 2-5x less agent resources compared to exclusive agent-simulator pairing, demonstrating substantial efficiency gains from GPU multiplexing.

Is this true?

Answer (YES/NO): YES